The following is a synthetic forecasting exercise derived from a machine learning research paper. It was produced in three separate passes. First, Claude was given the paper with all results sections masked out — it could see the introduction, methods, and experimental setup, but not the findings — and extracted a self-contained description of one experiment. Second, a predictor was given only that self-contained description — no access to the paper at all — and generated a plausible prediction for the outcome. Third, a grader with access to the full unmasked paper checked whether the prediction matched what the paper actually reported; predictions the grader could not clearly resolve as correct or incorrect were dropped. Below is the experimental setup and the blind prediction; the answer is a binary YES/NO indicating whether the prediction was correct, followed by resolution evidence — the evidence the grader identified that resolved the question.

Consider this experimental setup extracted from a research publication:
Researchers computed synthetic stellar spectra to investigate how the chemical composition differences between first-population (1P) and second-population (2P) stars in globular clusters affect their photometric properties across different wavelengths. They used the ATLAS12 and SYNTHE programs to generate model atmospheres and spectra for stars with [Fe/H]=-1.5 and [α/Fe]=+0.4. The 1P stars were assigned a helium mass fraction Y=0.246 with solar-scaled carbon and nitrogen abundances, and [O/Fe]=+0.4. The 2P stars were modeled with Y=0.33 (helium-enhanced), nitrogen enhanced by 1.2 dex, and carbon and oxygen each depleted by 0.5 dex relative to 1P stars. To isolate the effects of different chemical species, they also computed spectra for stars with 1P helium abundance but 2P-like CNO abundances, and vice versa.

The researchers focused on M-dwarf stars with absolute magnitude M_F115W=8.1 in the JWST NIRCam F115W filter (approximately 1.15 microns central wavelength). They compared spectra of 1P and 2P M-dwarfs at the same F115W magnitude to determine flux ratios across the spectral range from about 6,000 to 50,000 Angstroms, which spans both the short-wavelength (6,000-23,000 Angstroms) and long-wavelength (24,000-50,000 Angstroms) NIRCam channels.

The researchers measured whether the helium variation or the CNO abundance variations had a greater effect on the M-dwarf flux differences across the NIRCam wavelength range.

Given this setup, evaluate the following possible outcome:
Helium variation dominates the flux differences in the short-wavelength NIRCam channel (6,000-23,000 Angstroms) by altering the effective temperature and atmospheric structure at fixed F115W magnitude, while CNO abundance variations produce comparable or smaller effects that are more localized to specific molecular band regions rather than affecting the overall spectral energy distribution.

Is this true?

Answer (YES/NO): NO